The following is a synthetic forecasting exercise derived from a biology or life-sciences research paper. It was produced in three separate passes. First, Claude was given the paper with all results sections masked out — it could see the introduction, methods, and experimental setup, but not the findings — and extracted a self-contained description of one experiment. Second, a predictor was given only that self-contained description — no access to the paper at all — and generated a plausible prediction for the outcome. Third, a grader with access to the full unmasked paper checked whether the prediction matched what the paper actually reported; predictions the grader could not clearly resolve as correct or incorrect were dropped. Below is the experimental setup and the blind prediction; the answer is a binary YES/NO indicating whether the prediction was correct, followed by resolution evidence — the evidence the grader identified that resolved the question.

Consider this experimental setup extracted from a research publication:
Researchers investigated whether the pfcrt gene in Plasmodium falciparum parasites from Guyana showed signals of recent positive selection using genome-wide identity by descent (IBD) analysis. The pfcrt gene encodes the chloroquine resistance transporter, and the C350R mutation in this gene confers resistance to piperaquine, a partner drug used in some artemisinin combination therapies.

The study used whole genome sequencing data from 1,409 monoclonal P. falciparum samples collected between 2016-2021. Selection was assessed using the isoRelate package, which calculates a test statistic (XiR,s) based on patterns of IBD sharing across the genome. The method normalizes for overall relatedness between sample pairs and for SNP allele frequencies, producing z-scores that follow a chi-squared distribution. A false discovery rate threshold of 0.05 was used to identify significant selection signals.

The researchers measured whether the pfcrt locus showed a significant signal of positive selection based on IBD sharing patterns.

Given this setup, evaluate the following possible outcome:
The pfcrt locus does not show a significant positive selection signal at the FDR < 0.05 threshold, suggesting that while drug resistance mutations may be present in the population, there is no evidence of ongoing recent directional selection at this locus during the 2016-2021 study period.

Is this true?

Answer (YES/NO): NO